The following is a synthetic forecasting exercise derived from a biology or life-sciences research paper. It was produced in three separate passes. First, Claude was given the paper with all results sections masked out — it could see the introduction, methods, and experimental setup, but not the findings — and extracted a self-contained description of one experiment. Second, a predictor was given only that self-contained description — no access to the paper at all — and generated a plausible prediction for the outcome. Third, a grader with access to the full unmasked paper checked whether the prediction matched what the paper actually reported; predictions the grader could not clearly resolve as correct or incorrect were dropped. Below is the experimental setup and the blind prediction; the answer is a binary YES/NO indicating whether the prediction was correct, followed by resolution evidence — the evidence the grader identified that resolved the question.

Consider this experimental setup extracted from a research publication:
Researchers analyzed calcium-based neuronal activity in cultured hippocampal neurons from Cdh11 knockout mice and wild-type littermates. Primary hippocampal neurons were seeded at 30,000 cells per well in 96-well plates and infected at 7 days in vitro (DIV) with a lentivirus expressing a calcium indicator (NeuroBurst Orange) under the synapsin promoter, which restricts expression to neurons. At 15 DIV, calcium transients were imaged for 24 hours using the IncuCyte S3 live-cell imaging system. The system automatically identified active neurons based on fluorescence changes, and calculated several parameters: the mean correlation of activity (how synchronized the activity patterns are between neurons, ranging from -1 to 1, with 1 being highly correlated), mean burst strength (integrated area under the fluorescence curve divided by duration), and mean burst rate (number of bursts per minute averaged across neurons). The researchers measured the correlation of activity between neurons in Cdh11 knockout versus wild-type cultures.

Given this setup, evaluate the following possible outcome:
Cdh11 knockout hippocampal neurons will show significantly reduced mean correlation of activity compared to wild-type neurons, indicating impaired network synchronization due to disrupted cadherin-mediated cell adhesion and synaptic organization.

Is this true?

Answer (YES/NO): YES